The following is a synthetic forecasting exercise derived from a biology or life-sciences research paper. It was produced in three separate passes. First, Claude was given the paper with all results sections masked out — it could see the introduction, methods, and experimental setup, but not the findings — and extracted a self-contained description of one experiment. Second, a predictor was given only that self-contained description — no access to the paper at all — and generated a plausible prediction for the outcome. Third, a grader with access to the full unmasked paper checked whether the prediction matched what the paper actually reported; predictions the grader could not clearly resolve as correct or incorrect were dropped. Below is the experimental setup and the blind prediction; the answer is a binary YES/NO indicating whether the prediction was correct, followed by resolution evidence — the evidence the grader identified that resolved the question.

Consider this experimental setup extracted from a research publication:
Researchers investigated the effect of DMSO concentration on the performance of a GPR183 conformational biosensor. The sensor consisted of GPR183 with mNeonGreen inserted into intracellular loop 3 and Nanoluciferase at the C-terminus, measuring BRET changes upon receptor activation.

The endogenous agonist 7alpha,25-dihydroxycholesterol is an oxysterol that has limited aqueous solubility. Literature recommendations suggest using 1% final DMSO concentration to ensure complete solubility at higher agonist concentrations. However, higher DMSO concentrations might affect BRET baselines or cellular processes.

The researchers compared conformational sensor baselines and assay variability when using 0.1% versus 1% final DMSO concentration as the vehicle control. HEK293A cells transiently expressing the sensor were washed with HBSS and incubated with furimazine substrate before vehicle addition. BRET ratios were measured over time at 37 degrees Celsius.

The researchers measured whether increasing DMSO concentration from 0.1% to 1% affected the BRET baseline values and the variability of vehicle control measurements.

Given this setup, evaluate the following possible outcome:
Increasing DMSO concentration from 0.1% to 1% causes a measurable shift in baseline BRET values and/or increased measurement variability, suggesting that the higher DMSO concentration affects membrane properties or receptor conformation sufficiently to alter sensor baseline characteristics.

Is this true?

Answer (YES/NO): YES